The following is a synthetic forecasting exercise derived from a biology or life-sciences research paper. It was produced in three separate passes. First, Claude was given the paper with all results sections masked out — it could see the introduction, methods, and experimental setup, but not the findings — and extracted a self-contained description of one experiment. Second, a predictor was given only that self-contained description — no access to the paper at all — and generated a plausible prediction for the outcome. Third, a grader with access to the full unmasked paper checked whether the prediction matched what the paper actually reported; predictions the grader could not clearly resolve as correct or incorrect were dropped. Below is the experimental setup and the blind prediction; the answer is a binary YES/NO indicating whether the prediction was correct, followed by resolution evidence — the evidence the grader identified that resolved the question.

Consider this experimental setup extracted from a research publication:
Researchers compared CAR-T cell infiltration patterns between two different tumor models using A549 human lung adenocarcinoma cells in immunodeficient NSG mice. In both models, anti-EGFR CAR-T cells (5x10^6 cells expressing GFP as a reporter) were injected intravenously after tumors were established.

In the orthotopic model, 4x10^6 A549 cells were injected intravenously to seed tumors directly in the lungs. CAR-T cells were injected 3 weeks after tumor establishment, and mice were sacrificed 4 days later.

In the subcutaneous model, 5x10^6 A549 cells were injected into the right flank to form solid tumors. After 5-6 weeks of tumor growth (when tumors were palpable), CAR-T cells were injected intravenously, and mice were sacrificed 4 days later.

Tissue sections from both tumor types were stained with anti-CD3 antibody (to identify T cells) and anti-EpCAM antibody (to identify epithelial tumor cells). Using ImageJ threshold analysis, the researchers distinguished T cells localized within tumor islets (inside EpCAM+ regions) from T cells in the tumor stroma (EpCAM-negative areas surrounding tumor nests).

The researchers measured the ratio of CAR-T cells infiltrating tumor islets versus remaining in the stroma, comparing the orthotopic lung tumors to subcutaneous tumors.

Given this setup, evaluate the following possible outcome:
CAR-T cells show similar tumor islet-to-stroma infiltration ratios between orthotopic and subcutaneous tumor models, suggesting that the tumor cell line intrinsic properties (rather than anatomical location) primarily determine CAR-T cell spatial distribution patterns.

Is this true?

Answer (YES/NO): NO